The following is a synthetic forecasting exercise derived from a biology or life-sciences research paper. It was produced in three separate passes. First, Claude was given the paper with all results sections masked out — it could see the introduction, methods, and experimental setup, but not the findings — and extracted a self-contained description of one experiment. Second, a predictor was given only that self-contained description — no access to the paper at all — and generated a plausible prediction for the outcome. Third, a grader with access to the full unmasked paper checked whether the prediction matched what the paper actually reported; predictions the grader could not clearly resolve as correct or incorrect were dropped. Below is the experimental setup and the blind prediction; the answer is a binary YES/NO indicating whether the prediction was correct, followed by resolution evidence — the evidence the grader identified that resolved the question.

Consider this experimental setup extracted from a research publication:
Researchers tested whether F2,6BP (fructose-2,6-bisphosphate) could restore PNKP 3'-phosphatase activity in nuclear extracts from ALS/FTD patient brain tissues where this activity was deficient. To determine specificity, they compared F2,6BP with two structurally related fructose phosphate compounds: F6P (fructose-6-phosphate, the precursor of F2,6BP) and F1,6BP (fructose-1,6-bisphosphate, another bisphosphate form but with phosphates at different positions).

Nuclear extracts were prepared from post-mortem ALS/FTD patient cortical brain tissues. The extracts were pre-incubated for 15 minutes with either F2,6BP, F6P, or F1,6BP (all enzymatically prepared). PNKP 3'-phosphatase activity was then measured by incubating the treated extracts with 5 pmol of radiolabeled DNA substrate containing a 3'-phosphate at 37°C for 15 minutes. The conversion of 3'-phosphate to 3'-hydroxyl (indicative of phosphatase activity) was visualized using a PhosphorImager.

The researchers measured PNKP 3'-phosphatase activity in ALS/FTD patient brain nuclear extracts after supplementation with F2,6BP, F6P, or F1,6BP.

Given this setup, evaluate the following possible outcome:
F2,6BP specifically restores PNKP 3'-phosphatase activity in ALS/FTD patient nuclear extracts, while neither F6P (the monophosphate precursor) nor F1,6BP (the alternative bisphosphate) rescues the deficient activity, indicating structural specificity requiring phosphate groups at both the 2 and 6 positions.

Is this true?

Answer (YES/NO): YES